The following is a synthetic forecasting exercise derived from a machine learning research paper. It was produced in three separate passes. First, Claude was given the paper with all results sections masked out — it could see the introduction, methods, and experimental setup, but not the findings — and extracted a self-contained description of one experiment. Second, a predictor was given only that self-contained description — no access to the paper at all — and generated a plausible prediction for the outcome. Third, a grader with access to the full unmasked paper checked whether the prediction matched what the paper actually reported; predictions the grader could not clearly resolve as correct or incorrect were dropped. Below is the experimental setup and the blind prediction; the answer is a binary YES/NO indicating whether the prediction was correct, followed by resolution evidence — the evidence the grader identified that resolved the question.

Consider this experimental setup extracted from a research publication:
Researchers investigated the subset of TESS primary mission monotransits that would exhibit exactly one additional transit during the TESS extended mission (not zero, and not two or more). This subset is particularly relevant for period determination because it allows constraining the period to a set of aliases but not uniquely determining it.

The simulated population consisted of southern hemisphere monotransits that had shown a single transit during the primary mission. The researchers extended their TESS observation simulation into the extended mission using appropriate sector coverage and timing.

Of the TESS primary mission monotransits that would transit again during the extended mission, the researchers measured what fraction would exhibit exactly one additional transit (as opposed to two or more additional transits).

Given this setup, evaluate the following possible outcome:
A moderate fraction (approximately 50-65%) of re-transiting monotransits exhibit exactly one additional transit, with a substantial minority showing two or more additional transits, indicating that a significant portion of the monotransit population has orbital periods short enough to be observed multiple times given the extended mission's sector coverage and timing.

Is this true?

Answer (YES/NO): NO